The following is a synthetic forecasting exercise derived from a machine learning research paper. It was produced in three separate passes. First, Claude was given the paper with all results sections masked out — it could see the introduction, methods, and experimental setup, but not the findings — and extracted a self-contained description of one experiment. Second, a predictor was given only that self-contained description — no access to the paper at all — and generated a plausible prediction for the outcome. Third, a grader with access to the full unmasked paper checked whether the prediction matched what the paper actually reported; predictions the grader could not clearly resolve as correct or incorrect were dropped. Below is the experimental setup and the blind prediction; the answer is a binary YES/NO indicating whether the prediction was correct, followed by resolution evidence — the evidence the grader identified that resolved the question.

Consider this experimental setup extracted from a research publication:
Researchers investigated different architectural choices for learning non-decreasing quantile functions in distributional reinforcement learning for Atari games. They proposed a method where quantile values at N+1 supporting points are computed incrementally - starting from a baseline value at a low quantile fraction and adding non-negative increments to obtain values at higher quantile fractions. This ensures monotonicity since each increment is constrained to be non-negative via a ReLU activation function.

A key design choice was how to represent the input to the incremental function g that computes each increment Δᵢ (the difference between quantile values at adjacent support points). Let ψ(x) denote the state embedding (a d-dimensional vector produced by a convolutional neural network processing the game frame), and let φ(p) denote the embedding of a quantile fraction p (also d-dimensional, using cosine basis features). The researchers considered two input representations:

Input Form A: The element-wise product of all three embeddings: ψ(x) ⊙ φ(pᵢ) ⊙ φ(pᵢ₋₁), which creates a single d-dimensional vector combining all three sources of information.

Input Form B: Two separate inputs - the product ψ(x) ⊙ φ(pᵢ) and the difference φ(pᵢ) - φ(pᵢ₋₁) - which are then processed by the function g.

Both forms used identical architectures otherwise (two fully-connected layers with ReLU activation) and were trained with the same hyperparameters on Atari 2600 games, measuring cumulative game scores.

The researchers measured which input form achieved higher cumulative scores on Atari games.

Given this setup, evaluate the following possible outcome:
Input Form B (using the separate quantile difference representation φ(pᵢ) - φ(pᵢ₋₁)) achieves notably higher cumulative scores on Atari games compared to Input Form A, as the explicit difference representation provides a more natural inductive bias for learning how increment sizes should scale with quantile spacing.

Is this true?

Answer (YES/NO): YES